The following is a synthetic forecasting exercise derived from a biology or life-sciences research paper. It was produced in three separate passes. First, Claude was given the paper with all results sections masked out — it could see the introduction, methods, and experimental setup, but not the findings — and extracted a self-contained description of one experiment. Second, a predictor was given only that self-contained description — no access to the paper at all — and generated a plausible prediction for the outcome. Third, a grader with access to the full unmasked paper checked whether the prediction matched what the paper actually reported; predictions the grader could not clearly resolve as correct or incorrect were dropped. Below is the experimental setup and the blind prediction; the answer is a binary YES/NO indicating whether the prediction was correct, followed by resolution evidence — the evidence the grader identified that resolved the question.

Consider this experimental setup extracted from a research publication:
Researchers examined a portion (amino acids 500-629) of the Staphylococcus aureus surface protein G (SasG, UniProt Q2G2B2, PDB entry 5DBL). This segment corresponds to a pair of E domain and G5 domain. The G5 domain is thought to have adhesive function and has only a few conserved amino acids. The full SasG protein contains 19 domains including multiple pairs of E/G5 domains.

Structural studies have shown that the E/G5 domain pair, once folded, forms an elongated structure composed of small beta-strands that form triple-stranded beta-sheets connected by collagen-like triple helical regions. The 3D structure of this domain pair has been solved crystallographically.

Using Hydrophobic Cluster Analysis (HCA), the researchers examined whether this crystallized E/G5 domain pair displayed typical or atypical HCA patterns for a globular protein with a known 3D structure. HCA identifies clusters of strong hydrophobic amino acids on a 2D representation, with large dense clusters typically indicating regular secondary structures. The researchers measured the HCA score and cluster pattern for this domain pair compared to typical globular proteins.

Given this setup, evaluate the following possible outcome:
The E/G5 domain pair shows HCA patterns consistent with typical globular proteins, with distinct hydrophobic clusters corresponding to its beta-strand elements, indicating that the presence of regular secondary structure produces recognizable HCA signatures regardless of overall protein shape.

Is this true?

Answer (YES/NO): NO